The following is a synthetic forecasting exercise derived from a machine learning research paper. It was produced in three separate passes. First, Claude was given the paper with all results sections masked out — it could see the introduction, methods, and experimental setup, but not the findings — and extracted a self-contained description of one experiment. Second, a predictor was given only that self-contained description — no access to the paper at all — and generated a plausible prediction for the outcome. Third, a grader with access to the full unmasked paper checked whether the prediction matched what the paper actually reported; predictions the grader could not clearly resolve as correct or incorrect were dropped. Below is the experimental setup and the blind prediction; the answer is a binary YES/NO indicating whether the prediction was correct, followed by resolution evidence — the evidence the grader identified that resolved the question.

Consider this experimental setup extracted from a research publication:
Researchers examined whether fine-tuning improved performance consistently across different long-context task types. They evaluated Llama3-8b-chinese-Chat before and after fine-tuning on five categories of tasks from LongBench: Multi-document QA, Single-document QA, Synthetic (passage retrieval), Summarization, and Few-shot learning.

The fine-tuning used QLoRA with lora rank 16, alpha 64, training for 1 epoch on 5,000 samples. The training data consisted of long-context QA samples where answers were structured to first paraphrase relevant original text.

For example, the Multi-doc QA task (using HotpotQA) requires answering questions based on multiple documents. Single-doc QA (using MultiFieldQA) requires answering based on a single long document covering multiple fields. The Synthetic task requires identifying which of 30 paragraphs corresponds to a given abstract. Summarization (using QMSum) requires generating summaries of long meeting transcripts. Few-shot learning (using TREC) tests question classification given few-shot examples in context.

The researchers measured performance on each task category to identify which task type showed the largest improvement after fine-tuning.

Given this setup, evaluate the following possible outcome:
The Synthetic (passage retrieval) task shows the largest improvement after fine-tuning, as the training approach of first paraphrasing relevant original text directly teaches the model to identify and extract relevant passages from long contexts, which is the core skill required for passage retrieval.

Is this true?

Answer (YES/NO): YES